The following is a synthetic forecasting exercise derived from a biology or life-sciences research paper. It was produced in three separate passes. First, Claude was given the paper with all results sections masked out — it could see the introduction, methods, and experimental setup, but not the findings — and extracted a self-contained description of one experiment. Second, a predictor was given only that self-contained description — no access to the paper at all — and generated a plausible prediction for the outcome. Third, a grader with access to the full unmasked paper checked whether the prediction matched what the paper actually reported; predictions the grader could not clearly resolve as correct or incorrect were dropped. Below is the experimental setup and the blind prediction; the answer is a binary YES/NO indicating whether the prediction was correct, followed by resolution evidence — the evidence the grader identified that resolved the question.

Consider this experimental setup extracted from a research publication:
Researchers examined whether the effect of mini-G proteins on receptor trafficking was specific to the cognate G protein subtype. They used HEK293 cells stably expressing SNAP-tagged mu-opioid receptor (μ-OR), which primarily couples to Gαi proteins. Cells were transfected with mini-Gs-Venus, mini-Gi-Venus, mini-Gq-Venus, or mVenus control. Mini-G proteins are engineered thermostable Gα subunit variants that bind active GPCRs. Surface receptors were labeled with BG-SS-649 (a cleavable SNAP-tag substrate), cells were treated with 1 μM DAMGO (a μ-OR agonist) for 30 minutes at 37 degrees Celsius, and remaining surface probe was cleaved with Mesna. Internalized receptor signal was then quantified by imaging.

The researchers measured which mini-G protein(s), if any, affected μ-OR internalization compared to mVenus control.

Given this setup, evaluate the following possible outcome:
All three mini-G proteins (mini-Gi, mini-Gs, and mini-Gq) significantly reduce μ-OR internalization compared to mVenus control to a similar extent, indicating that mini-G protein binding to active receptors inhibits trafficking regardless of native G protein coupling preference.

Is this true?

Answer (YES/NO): NO